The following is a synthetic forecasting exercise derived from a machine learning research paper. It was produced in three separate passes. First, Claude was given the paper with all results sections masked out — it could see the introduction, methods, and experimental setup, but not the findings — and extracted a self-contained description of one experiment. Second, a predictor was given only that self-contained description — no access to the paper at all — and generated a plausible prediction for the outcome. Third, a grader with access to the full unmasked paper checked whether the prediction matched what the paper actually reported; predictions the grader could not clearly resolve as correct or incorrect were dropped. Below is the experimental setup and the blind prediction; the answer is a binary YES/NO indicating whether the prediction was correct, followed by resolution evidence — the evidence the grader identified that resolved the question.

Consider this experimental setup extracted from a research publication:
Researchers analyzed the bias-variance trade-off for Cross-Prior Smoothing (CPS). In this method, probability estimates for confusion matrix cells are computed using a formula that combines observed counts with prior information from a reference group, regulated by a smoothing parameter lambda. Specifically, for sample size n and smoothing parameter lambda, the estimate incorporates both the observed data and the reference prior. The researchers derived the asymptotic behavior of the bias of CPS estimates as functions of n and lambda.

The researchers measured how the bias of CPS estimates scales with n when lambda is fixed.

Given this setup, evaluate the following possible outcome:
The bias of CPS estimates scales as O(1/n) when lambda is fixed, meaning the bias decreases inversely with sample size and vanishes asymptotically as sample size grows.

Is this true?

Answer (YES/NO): YES